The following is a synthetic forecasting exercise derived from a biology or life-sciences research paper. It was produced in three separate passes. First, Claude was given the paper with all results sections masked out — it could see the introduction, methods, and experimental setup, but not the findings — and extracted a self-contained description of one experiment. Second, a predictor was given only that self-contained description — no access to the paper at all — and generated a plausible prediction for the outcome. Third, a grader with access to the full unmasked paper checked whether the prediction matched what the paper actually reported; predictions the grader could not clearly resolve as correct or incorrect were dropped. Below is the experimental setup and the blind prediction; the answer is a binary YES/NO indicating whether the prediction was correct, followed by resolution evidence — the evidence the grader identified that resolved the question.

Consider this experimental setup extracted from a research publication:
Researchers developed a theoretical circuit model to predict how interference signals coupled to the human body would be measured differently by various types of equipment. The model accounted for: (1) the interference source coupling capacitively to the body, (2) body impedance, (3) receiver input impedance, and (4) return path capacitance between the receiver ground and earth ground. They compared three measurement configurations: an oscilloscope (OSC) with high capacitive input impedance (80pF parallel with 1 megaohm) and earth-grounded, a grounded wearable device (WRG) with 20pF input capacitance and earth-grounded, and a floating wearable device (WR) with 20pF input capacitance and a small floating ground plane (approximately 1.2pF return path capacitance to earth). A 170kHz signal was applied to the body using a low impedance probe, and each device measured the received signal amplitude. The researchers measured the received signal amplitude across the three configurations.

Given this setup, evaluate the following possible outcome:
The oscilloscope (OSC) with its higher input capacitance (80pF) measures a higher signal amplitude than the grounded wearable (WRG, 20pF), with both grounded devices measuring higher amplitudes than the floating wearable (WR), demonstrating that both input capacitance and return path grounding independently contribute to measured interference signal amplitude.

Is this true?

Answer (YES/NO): NO